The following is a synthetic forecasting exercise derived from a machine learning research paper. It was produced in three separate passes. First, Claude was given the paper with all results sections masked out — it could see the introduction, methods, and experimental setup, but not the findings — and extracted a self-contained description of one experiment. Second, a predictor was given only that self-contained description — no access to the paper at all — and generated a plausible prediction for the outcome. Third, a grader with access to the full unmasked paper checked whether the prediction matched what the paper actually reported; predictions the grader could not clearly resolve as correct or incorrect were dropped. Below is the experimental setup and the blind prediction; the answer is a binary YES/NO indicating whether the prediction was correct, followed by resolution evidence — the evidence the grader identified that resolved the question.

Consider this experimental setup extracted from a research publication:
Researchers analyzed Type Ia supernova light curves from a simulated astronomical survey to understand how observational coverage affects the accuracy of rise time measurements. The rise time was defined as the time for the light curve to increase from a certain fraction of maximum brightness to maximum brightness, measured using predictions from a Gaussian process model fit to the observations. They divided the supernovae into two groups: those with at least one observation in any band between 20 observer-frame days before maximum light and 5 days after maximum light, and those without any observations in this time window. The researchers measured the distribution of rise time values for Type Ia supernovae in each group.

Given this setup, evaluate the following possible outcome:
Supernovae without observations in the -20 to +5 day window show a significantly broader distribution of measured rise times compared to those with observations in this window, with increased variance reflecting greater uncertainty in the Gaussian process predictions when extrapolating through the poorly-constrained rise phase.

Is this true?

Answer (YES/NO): YES